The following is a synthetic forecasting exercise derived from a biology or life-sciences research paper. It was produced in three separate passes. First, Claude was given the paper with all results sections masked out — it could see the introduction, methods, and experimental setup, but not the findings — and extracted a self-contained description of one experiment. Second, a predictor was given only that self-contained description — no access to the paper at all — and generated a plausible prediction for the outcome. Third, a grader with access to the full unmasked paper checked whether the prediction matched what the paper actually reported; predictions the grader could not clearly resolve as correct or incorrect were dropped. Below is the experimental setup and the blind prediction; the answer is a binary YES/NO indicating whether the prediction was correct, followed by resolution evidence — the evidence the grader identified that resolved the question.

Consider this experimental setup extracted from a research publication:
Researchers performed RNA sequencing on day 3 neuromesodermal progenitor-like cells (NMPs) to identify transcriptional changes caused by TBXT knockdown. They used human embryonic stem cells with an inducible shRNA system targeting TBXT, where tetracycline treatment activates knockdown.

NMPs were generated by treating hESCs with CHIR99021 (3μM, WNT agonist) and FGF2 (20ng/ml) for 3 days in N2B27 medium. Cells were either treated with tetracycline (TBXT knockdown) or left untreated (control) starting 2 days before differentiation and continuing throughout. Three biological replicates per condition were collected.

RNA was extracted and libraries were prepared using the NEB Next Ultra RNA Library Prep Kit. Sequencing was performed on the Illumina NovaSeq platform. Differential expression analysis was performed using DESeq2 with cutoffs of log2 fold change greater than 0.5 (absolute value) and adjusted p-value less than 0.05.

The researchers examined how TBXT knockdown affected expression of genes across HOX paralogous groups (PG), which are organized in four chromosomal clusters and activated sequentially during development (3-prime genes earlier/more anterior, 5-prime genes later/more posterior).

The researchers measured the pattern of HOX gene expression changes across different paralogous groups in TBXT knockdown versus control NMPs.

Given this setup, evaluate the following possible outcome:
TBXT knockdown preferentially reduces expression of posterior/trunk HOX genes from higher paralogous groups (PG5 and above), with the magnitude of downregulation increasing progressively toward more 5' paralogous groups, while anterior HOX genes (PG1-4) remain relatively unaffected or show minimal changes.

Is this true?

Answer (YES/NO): NO